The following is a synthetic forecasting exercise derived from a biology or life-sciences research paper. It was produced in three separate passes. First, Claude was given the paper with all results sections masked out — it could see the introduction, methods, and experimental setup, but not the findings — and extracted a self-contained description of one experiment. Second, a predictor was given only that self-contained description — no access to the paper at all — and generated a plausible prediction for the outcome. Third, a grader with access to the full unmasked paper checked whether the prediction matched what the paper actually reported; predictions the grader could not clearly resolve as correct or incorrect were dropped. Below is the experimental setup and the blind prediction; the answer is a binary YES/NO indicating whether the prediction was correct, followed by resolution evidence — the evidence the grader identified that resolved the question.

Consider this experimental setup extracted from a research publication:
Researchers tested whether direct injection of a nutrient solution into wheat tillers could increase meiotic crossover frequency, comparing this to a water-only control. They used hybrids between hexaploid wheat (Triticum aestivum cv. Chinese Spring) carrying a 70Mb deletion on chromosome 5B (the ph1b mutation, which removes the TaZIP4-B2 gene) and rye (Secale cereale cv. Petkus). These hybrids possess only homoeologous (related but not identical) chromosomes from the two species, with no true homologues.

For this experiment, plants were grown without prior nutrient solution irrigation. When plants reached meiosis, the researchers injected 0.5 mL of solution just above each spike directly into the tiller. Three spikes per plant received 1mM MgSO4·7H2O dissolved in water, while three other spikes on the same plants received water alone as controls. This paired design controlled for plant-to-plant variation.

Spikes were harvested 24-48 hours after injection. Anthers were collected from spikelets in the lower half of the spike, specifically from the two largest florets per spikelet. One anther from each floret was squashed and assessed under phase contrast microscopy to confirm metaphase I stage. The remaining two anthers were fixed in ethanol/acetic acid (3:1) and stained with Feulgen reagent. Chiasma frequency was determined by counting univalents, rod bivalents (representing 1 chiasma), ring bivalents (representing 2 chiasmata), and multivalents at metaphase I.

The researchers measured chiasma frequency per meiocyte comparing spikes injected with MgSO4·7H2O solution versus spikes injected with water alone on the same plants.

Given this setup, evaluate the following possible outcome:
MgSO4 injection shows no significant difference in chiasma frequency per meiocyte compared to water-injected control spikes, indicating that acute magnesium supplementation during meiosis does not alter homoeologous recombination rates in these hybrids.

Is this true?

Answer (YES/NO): NO